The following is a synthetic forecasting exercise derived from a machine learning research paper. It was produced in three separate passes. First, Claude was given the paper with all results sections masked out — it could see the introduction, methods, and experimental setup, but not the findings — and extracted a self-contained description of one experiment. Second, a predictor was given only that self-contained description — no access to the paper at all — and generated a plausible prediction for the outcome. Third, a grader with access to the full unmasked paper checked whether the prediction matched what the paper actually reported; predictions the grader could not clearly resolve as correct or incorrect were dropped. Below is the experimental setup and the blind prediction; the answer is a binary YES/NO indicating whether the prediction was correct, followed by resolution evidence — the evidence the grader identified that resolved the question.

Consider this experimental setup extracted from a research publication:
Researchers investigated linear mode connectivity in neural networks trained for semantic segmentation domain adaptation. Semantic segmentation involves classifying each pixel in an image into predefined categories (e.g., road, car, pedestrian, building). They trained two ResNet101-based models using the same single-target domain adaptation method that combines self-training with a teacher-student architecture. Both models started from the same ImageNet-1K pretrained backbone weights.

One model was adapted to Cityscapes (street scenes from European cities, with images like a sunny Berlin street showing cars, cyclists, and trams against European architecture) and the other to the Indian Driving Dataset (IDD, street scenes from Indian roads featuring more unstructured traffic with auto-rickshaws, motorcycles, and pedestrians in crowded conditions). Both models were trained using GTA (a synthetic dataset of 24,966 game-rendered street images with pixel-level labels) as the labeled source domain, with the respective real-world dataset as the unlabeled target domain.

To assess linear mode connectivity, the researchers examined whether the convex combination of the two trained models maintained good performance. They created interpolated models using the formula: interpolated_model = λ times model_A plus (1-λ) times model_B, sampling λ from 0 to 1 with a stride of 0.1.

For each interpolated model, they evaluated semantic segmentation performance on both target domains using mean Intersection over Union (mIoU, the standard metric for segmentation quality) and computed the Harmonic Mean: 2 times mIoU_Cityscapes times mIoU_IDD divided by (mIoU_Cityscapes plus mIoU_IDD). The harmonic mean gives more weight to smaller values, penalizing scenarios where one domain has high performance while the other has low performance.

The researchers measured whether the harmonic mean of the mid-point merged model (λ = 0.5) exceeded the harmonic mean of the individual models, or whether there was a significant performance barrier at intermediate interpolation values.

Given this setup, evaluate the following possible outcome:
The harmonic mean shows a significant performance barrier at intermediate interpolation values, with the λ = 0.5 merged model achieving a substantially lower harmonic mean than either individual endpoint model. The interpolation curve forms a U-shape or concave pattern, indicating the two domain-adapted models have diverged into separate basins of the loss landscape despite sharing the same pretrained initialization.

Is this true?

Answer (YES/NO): NO